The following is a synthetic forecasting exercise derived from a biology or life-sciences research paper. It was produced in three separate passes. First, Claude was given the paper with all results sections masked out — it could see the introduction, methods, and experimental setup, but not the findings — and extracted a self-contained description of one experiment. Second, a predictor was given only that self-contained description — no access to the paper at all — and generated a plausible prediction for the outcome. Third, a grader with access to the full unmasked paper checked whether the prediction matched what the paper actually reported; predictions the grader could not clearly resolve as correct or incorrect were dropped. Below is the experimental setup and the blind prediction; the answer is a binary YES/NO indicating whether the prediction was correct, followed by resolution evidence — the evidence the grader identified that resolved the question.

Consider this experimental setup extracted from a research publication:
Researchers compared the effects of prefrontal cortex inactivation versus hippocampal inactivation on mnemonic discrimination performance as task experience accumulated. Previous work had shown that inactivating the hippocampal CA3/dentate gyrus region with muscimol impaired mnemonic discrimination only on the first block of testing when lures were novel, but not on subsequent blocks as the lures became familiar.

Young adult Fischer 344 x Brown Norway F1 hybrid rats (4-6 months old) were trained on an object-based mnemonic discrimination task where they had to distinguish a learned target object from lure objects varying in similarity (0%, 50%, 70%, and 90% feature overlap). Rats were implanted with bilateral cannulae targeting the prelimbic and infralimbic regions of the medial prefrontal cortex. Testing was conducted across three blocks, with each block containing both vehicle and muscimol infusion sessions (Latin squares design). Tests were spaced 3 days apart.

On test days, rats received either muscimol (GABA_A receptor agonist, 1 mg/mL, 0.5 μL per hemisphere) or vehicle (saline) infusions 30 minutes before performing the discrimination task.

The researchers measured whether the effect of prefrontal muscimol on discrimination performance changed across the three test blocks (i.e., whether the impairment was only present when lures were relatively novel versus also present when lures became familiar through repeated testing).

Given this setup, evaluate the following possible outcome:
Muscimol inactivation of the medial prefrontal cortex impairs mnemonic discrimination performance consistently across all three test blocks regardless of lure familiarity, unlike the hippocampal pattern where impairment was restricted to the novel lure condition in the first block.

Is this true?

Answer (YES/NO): YES